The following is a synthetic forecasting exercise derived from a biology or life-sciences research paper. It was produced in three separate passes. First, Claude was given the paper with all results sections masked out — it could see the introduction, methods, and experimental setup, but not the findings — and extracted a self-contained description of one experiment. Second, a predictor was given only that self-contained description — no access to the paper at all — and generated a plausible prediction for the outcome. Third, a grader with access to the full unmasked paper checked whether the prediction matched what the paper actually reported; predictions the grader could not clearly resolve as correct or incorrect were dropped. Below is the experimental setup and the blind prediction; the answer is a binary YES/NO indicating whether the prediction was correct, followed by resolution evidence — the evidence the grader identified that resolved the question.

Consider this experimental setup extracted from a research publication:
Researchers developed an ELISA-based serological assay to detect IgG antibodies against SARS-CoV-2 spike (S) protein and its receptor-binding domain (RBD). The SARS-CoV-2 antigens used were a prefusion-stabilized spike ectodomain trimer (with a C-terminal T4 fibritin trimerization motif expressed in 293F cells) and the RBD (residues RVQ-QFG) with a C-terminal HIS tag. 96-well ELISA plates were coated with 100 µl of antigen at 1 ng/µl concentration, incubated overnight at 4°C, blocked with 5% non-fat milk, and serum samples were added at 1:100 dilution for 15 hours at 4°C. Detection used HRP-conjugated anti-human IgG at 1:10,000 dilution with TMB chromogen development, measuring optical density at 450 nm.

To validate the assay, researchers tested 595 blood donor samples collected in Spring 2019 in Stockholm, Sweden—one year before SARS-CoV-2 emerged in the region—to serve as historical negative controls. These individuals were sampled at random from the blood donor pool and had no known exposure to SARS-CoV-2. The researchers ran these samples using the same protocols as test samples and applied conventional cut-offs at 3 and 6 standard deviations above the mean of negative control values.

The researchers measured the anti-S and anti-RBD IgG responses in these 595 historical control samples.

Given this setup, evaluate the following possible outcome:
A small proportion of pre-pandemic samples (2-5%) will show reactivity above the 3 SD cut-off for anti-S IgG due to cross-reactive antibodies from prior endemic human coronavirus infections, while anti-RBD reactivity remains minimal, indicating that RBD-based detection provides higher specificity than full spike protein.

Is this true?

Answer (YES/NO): NO